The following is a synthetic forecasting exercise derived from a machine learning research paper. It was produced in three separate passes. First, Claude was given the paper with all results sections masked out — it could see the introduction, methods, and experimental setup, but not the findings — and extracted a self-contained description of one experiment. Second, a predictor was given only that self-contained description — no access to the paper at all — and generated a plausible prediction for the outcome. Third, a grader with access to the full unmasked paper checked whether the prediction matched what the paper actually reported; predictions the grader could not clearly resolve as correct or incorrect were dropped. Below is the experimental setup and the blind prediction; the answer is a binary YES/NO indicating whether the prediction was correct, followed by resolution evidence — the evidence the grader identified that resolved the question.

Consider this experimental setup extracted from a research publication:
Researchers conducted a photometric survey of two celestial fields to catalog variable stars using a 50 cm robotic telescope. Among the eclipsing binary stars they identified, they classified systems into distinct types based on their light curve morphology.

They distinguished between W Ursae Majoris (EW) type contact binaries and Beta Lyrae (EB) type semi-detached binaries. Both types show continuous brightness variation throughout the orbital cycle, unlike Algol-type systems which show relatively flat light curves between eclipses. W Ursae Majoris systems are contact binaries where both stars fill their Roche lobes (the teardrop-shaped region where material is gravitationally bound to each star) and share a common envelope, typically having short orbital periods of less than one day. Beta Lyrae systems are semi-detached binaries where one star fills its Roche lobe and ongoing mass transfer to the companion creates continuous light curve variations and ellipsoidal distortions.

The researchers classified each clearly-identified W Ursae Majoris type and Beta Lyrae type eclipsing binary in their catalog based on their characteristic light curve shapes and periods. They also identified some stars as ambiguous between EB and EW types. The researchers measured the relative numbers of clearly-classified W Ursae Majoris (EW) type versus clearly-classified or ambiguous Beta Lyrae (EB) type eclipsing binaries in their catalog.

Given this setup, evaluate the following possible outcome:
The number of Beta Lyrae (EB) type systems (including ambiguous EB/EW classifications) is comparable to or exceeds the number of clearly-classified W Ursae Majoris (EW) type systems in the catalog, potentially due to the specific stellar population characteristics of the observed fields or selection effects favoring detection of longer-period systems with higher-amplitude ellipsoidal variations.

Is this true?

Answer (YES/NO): NO